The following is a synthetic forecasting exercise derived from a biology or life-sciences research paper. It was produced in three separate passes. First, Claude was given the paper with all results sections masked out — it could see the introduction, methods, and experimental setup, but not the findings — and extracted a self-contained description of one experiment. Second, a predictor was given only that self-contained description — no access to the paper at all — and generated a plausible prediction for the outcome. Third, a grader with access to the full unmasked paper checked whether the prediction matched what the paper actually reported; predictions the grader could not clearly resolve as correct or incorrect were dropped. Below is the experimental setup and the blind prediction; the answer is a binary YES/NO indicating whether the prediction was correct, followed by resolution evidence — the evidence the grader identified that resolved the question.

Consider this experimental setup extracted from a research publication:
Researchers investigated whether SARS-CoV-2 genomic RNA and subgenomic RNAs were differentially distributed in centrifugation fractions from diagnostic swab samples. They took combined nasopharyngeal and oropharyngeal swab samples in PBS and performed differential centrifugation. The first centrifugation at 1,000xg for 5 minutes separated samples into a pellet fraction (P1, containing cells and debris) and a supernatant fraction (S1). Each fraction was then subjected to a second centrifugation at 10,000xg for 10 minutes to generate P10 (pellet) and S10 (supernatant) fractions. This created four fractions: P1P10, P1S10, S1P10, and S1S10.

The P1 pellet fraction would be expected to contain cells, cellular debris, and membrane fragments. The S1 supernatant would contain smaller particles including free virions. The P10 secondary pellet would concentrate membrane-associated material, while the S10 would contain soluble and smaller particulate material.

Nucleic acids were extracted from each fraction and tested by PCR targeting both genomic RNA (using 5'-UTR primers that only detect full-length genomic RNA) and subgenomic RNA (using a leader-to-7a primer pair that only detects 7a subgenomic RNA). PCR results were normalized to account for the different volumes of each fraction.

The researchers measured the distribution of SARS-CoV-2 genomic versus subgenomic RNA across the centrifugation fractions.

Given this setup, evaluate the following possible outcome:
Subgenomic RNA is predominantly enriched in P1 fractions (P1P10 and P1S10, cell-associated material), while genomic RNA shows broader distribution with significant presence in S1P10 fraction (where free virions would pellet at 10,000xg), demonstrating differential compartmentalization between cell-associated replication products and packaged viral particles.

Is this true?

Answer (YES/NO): NO